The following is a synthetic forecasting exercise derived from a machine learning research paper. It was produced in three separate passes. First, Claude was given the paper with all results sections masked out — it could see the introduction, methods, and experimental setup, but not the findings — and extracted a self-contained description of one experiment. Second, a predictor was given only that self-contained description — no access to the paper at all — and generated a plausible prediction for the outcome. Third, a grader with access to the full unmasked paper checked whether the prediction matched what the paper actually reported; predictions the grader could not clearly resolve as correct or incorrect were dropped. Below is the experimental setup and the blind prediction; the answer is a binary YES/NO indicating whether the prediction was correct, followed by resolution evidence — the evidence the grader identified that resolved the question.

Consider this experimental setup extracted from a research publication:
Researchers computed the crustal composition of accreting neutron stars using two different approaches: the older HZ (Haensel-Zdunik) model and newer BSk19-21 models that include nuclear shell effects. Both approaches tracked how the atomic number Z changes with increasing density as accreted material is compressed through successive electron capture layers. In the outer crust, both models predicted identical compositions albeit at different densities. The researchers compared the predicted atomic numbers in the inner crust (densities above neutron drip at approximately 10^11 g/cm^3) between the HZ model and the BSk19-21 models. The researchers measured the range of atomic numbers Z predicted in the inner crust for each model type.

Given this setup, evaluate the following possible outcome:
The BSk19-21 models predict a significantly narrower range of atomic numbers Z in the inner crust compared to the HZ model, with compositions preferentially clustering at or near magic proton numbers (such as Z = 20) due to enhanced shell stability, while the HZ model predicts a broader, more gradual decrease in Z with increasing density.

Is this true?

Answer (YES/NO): NO